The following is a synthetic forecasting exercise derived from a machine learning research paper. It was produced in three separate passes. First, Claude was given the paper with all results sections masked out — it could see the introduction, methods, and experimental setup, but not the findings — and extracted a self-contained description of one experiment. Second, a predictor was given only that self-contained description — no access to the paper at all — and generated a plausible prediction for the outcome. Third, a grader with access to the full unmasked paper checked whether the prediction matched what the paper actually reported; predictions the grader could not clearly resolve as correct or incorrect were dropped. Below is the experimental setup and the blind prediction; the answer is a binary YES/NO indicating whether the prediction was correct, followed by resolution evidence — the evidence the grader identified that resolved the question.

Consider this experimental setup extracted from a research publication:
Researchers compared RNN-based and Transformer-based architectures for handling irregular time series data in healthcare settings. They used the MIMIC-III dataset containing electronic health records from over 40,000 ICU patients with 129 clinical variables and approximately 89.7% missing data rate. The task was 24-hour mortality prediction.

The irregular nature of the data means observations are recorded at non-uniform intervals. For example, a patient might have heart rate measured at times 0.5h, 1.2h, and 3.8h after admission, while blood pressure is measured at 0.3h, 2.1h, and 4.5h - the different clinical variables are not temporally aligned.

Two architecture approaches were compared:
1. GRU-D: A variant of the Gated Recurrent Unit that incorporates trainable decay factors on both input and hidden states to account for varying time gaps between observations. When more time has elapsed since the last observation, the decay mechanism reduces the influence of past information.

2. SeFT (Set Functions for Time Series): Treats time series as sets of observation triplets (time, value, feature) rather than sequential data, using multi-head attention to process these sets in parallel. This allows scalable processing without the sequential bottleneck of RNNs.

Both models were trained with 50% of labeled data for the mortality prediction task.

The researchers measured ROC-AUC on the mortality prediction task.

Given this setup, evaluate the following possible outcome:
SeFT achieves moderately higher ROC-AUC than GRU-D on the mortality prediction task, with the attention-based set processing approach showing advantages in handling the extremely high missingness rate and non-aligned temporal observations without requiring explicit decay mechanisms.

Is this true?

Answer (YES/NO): NO